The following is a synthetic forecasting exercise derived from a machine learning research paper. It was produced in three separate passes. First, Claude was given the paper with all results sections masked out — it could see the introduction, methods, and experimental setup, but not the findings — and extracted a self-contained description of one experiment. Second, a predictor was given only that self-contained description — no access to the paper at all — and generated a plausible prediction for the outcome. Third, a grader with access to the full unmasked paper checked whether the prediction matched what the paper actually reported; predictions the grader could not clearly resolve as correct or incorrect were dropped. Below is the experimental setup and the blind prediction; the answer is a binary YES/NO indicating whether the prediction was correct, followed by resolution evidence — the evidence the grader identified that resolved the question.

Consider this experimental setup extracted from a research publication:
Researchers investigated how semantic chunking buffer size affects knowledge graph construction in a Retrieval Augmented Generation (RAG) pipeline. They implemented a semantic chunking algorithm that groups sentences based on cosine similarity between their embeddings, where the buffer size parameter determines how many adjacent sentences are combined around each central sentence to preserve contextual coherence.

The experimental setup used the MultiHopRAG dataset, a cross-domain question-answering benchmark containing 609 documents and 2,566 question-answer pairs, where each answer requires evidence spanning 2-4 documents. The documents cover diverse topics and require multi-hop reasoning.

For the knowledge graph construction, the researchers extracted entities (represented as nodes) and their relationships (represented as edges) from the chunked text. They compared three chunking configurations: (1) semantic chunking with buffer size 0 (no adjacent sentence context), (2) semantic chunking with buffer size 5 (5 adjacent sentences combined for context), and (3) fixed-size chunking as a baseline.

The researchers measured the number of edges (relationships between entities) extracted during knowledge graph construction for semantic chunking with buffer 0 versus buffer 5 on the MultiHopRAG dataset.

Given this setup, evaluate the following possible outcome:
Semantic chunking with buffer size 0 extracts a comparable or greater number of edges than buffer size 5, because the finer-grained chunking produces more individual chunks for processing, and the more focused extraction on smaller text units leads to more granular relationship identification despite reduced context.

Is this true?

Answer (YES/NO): YES